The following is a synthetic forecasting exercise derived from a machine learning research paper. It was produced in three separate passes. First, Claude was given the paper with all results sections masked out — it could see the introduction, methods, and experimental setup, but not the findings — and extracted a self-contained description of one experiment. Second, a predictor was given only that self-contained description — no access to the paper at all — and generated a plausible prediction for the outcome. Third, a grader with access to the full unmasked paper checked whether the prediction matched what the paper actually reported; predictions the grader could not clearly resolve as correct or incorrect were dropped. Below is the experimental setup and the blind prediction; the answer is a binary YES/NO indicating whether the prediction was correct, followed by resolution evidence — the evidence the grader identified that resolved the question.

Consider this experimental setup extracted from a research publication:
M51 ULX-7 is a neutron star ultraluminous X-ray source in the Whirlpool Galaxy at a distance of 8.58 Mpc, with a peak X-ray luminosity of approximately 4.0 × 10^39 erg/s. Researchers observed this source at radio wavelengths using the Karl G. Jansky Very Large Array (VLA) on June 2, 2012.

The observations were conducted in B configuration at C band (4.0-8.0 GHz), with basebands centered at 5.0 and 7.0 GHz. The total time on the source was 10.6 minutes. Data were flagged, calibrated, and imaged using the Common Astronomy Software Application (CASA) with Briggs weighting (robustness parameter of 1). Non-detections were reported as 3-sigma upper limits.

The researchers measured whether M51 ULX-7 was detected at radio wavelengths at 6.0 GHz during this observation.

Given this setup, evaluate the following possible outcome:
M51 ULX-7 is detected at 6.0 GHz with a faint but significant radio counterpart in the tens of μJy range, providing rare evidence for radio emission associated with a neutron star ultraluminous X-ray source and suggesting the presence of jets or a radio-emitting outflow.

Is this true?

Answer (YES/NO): NO